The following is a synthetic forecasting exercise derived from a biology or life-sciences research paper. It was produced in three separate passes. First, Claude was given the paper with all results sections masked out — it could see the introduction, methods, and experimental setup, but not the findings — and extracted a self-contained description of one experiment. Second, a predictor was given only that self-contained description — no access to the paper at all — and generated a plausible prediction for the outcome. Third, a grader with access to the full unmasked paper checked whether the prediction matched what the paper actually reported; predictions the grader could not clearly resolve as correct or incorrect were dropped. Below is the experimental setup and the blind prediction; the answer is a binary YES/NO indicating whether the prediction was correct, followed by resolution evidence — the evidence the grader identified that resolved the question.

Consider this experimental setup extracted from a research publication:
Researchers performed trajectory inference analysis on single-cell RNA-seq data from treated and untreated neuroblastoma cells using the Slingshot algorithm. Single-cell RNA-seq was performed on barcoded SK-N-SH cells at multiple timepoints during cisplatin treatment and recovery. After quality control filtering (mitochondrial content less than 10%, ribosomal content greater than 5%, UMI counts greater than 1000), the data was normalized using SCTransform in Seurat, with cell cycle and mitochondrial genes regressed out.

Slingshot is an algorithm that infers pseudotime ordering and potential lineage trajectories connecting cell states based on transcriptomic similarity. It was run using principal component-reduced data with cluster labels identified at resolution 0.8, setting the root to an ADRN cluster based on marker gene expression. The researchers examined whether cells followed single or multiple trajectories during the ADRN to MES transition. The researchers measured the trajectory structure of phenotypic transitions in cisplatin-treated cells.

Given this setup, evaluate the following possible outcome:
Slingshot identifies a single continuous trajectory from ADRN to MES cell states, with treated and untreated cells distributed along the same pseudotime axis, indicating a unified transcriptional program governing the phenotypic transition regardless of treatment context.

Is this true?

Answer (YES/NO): NO